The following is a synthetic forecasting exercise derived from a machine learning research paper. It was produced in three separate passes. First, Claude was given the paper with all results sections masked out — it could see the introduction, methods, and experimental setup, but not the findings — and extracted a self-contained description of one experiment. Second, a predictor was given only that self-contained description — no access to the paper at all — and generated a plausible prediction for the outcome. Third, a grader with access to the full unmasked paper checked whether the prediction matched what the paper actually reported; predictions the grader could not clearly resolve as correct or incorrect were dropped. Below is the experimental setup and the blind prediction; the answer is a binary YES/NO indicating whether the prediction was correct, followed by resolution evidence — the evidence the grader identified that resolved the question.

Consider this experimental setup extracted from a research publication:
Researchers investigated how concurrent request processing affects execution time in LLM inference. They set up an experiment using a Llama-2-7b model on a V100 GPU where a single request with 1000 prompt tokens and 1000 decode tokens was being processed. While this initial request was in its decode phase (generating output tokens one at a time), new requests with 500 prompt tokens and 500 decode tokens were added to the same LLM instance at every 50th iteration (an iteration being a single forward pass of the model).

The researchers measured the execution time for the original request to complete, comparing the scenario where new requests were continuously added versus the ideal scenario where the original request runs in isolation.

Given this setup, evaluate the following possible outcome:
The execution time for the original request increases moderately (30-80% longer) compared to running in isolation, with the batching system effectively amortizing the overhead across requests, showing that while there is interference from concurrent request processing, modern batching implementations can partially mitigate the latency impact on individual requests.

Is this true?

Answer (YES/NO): NO